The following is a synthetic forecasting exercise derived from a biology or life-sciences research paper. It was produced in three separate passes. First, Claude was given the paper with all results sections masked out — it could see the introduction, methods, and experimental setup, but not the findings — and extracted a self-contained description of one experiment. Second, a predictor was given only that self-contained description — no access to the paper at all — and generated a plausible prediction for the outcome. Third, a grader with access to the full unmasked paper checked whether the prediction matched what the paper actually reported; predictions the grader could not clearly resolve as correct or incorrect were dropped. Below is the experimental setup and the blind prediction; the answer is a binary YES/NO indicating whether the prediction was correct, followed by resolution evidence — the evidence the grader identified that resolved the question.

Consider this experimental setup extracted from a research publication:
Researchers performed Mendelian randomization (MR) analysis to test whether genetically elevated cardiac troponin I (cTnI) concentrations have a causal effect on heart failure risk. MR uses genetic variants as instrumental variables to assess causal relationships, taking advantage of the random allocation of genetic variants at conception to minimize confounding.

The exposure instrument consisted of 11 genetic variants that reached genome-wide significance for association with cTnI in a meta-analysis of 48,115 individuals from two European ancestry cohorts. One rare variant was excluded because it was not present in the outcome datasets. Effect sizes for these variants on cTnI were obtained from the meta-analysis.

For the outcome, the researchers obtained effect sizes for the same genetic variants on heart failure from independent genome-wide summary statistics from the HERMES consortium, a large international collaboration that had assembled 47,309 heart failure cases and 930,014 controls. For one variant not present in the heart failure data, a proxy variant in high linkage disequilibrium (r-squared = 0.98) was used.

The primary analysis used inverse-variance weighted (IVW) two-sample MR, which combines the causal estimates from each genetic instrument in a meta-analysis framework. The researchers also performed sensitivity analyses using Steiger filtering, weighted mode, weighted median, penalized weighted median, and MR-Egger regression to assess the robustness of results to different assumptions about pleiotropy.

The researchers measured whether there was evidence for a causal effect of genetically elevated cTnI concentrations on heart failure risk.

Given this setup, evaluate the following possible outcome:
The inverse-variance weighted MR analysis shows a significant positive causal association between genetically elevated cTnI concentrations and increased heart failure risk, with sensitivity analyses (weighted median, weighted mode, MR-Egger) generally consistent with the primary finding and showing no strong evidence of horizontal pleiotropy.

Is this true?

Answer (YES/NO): NO